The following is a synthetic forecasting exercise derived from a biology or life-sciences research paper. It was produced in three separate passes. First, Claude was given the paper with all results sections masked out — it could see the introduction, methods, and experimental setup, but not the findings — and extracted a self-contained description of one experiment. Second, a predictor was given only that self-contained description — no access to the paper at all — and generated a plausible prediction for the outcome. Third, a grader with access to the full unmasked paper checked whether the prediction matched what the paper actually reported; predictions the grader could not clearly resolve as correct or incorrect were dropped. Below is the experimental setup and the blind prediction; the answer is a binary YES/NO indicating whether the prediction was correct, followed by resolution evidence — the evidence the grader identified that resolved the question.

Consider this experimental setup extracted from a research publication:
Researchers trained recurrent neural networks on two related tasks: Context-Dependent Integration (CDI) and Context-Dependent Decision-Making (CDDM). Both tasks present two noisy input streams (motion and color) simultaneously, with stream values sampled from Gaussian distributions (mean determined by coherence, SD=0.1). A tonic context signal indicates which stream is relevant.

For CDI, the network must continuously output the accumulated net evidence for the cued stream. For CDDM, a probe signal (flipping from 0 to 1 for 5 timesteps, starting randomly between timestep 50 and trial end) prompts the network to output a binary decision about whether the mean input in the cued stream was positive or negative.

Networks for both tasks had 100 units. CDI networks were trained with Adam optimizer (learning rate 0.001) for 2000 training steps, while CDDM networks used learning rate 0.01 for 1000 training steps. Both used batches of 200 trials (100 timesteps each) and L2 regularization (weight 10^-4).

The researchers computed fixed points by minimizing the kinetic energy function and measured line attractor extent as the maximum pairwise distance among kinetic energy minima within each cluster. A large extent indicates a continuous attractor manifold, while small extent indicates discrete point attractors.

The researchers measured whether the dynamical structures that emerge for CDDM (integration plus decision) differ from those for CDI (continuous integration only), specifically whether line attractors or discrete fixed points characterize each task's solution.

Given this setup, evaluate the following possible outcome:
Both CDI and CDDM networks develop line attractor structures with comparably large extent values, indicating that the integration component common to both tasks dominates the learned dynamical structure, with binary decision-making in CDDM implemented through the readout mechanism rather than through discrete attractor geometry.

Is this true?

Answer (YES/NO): YES